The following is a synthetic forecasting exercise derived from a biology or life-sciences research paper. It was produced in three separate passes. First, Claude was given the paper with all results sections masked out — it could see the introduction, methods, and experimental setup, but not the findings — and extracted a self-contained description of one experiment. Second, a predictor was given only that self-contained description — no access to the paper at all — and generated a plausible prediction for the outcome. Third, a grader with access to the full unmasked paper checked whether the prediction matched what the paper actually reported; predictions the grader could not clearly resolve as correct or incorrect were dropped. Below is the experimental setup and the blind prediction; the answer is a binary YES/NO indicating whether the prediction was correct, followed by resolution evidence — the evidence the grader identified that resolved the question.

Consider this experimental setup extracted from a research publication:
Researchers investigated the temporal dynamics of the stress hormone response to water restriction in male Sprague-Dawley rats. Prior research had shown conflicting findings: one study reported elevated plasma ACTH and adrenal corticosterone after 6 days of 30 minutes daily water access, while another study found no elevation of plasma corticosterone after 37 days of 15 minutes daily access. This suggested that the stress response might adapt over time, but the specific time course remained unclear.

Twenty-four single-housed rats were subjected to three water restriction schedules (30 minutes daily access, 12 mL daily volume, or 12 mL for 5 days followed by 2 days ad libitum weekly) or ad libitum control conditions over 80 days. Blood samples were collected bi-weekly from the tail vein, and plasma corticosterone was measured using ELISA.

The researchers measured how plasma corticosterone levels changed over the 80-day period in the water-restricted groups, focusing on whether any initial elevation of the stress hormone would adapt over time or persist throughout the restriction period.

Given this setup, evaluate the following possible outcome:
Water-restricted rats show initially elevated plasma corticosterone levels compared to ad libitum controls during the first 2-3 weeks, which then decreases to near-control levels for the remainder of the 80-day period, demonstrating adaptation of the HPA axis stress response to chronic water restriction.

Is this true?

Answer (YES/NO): NO